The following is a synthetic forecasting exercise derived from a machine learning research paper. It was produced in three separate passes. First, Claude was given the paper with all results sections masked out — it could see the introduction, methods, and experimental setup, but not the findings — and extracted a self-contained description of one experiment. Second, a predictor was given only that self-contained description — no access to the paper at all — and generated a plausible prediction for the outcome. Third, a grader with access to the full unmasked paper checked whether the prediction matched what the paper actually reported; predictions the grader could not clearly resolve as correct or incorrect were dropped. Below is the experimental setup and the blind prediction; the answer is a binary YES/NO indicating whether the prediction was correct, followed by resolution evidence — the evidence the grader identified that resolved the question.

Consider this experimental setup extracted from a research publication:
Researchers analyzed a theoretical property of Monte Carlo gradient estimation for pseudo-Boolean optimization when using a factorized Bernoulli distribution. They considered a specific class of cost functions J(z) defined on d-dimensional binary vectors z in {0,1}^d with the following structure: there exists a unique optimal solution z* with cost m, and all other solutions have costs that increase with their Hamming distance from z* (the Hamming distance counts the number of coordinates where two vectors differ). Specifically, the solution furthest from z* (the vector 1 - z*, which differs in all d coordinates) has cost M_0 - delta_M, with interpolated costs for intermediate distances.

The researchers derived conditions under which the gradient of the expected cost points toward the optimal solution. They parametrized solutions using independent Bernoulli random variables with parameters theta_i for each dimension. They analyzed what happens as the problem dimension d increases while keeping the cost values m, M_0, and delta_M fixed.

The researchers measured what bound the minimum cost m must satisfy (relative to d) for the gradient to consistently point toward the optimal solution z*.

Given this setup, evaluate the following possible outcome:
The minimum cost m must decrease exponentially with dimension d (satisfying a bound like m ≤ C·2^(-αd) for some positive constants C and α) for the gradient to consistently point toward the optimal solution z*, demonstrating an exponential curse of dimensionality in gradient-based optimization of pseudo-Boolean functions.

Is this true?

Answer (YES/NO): NO